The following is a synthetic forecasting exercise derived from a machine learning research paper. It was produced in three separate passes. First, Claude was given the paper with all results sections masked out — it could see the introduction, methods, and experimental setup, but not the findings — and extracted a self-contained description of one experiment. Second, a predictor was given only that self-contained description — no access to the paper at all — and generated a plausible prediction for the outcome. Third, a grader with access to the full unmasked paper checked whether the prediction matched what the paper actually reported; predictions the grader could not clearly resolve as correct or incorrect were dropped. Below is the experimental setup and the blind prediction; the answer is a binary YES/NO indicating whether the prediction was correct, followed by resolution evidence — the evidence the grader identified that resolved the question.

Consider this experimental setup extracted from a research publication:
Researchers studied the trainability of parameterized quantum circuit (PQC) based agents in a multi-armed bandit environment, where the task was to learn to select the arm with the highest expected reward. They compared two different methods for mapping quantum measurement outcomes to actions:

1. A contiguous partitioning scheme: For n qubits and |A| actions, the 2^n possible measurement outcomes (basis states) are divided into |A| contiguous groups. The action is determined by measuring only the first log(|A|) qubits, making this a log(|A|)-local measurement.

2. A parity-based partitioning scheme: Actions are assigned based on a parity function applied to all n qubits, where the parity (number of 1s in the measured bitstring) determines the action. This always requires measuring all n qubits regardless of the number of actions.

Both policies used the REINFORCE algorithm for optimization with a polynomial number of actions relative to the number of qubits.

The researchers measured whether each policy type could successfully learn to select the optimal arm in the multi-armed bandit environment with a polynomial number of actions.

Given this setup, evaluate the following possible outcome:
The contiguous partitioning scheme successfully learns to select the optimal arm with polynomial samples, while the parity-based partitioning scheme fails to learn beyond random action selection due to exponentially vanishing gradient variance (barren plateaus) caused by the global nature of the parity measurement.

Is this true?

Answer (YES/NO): NO